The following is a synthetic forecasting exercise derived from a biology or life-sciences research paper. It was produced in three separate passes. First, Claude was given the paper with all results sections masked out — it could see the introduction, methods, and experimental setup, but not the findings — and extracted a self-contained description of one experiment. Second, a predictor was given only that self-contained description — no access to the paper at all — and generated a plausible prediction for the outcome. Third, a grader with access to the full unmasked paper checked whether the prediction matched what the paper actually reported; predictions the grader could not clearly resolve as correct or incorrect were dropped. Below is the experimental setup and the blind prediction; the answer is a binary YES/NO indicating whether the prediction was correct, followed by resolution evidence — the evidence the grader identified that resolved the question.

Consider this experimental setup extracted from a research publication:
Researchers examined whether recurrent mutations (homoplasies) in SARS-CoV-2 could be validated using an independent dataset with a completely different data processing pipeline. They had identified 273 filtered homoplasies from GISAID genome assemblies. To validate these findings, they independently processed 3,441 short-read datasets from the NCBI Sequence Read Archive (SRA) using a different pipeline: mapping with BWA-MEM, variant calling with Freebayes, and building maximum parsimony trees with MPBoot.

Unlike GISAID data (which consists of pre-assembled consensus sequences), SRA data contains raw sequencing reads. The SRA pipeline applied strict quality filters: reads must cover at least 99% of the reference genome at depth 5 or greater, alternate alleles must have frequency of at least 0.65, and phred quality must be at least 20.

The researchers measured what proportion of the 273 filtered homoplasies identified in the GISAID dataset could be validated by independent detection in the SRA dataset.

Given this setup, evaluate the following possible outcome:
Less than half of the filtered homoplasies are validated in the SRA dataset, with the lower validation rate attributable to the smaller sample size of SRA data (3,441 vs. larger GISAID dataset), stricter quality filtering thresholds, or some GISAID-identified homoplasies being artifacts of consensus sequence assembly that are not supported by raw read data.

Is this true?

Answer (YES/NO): YES